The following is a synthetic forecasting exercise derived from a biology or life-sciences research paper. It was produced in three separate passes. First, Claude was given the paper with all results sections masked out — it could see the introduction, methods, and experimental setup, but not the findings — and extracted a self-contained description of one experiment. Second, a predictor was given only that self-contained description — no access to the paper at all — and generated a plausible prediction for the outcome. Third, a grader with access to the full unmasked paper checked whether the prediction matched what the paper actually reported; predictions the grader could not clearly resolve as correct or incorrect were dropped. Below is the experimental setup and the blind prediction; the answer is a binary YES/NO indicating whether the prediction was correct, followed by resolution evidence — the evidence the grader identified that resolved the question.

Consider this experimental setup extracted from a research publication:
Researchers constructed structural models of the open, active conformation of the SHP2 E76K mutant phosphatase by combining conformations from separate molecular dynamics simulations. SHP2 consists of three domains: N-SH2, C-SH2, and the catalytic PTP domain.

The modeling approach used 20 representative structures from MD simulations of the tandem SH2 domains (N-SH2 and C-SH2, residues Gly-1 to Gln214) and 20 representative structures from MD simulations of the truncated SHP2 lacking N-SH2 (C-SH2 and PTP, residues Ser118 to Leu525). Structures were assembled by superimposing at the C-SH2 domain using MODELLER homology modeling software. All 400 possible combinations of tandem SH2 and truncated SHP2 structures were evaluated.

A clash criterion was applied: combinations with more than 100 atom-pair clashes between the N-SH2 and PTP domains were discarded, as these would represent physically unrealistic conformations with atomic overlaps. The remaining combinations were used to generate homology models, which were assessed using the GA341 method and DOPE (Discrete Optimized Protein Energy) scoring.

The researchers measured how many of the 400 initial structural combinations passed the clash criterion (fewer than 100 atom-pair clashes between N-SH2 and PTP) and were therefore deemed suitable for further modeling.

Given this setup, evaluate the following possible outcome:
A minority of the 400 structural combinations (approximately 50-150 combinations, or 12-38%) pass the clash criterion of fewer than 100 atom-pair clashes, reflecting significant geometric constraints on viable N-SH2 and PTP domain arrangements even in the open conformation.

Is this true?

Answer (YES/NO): NO